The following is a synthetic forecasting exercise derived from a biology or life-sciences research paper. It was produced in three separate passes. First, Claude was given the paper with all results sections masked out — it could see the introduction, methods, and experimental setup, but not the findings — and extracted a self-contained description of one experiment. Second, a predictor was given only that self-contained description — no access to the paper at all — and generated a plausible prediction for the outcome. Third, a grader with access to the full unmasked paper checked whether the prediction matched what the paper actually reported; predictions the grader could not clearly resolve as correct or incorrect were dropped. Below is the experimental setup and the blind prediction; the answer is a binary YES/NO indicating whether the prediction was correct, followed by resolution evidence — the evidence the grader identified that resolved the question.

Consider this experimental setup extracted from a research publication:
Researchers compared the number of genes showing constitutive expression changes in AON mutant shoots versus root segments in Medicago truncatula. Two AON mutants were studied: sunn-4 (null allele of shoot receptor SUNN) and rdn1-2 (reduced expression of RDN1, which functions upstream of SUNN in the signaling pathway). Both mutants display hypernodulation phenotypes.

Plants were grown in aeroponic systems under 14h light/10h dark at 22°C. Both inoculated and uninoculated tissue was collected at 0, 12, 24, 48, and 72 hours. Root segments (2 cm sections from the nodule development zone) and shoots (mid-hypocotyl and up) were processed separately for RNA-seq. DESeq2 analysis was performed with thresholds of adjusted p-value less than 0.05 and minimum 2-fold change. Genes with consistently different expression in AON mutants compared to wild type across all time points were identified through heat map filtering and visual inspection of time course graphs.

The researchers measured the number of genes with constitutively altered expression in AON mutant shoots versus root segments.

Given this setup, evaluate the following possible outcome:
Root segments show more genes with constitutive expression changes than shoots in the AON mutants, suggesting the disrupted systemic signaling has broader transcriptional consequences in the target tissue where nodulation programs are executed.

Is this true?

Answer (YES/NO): NO